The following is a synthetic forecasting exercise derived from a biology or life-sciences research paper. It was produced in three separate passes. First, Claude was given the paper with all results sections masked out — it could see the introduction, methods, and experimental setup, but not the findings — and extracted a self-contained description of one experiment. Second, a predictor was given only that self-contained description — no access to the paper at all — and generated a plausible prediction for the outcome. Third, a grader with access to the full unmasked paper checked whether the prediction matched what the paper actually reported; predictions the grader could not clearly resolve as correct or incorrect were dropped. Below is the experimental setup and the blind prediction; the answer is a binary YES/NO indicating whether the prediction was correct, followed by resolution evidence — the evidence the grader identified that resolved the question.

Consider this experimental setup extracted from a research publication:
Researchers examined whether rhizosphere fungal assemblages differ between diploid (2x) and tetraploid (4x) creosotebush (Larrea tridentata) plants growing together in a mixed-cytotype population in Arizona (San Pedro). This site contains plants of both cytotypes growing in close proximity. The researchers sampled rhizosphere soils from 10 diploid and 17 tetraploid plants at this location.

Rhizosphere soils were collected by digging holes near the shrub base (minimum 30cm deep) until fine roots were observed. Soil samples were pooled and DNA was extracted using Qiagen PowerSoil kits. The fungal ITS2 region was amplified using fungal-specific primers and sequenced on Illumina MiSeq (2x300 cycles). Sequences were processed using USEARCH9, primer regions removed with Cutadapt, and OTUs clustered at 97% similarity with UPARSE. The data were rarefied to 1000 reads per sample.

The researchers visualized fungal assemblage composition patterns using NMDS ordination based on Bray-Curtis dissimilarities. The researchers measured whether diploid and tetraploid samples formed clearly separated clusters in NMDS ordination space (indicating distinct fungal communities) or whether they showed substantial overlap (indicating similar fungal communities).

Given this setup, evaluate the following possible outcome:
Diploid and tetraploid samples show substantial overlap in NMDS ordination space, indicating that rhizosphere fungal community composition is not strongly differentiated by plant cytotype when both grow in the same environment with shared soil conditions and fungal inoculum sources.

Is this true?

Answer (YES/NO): YES